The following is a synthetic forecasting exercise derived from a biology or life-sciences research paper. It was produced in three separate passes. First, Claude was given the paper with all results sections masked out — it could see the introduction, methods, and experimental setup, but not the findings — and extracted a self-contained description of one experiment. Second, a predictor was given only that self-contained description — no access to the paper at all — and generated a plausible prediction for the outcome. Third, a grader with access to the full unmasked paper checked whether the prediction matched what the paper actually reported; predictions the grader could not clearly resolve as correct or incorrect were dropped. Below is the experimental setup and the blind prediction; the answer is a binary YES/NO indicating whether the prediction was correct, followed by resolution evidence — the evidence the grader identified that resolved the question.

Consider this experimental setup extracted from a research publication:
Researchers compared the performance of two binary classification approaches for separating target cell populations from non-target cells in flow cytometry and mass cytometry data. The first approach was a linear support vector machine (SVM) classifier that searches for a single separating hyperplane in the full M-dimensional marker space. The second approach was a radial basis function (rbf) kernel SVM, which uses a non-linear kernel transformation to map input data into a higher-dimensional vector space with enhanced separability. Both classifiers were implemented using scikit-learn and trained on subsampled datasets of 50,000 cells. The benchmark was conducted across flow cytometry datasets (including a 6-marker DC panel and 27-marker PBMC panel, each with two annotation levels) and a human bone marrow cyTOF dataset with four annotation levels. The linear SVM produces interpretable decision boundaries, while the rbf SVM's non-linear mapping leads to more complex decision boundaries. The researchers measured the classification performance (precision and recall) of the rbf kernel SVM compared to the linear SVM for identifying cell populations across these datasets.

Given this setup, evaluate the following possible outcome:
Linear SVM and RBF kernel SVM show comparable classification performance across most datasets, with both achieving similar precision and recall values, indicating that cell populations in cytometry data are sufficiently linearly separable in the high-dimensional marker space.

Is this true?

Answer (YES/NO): NO